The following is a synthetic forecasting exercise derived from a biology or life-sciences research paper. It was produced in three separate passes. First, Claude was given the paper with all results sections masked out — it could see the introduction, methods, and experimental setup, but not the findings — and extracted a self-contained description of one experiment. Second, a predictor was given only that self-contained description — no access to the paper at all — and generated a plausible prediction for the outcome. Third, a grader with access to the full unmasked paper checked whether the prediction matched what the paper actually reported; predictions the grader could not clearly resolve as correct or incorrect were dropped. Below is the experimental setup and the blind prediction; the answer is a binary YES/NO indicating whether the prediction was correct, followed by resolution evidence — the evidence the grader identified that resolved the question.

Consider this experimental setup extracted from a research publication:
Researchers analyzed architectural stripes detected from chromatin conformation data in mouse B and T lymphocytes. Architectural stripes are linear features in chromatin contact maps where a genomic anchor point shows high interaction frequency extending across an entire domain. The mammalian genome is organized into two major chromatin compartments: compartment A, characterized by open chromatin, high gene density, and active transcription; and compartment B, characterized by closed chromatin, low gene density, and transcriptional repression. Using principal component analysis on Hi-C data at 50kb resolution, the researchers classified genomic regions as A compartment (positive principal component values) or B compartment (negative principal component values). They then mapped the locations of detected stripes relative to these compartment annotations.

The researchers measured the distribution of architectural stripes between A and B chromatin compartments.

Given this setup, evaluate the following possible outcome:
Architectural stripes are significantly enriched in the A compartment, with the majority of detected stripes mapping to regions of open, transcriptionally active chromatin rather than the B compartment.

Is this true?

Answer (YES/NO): YES